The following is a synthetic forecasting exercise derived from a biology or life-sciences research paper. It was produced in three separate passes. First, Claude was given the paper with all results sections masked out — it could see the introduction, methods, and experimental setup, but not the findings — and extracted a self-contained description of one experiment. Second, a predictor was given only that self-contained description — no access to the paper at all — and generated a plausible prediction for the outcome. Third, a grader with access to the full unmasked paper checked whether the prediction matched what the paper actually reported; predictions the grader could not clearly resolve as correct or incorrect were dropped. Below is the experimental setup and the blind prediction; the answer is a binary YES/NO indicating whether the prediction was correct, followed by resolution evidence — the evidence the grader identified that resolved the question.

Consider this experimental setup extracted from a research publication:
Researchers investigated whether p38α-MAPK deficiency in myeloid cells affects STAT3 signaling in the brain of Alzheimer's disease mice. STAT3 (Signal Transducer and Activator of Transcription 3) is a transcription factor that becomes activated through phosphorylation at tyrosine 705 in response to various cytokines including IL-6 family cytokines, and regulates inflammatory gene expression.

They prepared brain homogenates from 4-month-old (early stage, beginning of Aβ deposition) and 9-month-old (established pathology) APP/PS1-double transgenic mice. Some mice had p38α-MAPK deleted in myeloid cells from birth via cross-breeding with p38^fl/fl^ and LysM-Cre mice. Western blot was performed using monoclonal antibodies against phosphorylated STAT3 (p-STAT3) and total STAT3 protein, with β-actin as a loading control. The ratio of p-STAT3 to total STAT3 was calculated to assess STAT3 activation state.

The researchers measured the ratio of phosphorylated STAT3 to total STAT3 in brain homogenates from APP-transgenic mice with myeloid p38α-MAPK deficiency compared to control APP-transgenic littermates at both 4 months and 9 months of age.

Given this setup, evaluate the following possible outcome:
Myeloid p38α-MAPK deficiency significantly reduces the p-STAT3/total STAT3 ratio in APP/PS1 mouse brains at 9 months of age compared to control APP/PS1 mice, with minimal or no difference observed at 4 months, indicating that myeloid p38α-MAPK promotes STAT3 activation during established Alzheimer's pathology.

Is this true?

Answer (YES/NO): NO